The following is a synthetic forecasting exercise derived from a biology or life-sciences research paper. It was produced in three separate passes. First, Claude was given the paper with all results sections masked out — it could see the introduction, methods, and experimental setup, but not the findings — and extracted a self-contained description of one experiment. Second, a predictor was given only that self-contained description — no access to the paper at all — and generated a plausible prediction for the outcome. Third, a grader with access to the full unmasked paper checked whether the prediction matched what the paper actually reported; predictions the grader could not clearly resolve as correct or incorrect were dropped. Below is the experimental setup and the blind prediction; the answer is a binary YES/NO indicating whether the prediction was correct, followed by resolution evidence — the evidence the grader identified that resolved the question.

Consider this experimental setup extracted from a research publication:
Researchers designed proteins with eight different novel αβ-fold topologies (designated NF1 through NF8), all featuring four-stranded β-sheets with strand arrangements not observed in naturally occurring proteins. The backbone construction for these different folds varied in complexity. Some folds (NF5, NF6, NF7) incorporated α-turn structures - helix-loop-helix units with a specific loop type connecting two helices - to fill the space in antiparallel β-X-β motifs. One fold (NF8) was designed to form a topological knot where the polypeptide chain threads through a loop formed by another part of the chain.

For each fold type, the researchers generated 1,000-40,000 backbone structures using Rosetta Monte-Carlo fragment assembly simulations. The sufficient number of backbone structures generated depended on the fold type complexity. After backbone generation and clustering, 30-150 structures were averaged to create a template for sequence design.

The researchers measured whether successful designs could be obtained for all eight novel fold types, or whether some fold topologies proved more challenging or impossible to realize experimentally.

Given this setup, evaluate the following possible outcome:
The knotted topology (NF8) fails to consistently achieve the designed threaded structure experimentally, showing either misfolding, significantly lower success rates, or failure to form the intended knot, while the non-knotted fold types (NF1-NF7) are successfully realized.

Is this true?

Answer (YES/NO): NO